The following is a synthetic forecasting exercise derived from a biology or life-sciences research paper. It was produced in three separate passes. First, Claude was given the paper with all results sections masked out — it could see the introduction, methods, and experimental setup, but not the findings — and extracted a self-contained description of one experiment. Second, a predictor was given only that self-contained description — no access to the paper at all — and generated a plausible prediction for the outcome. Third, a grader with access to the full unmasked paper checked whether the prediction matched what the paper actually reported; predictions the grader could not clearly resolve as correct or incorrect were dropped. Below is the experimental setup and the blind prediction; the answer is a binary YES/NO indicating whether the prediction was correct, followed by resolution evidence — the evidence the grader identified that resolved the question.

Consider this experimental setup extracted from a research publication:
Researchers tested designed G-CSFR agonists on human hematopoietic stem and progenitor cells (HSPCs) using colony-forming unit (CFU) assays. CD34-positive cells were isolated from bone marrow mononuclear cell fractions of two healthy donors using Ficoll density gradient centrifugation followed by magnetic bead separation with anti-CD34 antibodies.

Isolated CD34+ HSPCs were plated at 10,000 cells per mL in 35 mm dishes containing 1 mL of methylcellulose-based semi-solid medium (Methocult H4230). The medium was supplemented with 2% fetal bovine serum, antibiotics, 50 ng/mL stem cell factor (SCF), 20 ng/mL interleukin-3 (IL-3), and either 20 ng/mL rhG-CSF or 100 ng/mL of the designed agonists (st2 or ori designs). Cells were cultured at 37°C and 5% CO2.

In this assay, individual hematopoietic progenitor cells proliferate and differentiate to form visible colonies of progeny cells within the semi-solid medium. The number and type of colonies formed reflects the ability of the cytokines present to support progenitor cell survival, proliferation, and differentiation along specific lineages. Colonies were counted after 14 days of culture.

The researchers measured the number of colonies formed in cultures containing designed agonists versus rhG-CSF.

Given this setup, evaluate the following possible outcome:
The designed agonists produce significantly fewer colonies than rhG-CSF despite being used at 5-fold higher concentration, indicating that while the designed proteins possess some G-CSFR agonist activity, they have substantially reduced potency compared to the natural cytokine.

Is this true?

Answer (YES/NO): NO